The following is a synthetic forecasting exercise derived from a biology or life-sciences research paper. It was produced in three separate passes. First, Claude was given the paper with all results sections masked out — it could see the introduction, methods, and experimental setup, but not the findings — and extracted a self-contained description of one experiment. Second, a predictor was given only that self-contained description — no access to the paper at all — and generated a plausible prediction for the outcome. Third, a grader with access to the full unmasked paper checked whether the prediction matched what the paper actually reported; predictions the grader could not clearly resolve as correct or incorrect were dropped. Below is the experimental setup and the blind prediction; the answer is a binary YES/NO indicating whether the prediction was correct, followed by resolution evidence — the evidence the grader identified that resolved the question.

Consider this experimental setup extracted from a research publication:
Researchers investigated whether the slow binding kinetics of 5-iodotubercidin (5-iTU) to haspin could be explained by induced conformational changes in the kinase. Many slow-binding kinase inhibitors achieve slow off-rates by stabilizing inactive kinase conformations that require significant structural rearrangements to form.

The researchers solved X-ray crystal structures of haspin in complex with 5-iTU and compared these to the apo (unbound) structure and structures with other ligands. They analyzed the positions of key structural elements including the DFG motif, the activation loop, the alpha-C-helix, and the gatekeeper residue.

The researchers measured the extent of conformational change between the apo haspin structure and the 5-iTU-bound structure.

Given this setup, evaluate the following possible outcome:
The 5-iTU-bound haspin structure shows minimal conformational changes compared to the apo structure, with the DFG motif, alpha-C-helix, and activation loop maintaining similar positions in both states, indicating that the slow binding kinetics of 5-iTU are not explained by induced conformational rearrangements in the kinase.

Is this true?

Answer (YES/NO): YES